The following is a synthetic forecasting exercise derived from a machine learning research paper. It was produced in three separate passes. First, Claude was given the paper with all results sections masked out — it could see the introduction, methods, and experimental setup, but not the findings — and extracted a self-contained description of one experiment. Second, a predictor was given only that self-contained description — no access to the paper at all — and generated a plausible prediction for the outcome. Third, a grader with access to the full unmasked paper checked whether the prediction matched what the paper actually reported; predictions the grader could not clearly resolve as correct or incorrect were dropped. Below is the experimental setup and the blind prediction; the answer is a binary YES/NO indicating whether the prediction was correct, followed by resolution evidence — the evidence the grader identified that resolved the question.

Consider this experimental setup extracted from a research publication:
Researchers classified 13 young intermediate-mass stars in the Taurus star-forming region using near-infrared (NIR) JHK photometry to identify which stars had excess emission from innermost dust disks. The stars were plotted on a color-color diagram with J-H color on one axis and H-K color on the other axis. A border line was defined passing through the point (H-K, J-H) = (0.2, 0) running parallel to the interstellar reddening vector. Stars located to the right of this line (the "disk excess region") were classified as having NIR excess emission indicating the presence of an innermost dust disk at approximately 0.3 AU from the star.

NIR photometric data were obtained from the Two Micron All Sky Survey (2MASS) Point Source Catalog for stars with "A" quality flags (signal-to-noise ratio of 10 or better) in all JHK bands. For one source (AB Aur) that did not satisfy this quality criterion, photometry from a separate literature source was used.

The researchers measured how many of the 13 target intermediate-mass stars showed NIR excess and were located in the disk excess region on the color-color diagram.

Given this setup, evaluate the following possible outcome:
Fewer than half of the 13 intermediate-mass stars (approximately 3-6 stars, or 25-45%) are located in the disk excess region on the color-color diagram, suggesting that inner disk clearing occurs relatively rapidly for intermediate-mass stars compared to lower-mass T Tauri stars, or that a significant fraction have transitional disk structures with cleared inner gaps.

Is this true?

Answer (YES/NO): YES